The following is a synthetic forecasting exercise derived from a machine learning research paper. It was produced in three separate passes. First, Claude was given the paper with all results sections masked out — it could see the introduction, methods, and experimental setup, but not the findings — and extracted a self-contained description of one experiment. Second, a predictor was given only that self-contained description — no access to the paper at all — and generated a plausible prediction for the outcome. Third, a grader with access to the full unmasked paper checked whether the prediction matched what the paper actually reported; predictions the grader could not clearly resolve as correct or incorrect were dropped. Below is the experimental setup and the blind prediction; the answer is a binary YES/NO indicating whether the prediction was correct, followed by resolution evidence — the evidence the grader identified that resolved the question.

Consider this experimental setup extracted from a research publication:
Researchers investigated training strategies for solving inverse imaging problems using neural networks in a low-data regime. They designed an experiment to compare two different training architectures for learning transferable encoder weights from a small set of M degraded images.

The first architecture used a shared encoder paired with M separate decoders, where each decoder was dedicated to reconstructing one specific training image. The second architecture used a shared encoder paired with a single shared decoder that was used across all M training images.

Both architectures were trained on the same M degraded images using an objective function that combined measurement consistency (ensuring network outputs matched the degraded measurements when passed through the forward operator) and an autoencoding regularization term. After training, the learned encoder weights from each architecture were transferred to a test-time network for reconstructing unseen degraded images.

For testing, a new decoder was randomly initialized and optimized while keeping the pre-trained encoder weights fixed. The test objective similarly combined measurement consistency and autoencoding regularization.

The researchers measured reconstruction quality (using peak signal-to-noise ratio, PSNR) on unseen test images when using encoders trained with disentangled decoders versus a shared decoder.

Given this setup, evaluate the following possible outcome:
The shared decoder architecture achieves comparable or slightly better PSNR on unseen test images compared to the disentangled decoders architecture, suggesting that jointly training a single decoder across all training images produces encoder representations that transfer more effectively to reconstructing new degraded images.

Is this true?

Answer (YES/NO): NO